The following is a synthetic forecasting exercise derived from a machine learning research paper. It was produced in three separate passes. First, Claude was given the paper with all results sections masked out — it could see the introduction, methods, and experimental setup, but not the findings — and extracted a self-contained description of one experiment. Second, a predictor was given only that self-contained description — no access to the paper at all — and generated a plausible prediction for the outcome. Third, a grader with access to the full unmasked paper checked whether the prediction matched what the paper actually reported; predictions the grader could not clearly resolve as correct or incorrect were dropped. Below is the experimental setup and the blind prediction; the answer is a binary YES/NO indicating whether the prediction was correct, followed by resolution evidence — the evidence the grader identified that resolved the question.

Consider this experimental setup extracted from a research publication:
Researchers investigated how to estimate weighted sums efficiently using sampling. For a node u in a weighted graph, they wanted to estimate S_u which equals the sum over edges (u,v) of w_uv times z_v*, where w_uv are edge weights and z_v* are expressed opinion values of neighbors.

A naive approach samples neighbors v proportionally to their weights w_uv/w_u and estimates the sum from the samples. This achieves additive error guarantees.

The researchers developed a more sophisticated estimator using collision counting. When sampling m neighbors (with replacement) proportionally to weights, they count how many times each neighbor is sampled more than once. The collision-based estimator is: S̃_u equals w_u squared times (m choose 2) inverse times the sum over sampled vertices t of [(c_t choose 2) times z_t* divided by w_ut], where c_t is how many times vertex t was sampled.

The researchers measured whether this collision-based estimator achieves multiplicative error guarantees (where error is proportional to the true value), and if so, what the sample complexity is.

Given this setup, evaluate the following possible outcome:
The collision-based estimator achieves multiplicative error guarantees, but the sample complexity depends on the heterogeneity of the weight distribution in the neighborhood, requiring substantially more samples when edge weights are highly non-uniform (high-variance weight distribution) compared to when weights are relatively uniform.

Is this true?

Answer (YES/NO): NO